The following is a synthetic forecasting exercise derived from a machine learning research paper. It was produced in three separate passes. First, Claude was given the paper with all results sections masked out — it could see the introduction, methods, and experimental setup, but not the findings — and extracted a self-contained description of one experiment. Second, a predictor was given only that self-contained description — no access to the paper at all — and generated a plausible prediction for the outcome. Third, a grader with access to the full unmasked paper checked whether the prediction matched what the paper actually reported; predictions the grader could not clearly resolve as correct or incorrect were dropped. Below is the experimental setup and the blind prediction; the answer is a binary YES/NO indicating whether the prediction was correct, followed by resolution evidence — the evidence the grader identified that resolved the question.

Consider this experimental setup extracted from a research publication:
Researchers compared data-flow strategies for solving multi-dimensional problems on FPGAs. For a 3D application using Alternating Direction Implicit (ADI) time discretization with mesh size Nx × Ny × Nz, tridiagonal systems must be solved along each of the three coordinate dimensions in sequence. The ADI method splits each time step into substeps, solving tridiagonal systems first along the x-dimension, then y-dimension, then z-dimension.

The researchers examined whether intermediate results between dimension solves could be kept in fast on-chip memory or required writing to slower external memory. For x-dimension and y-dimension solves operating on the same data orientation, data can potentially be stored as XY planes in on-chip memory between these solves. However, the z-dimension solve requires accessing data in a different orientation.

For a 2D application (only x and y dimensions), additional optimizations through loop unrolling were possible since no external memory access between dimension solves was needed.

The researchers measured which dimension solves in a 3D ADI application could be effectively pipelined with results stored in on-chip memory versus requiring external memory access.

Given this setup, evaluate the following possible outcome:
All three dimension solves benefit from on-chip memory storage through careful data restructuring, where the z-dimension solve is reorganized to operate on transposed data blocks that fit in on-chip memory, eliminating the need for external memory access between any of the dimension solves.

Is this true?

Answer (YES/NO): NO